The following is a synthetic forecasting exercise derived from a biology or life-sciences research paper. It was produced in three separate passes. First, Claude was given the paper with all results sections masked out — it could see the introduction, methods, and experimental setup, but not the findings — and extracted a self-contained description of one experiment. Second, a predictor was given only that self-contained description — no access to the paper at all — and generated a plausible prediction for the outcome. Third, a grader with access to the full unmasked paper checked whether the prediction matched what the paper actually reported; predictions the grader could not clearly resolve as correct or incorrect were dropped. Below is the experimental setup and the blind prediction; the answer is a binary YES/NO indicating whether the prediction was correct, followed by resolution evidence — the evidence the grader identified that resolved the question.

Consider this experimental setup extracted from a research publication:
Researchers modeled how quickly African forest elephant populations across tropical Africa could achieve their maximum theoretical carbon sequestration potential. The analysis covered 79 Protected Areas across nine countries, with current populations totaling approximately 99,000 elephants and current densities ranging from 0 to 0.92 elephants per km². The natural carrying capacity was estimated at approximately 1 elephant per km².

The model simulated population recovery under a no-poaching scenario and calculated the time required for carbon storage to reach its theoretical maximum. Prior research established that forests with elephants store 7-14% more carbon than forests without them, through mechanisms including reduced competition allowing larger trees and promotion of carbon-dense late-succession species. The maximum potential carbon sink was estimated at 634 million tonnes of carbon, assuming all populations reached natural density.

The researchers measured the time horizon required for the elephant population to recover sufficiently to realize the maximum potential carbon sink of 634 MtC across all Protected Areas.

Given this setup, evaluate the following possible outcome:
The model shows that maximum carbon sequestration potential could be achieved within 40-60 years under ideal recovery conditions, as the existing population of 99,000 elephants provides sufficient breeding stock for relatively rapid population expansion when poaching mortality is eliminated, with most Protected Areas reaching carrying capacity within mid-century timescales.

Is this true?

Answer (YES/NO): NO